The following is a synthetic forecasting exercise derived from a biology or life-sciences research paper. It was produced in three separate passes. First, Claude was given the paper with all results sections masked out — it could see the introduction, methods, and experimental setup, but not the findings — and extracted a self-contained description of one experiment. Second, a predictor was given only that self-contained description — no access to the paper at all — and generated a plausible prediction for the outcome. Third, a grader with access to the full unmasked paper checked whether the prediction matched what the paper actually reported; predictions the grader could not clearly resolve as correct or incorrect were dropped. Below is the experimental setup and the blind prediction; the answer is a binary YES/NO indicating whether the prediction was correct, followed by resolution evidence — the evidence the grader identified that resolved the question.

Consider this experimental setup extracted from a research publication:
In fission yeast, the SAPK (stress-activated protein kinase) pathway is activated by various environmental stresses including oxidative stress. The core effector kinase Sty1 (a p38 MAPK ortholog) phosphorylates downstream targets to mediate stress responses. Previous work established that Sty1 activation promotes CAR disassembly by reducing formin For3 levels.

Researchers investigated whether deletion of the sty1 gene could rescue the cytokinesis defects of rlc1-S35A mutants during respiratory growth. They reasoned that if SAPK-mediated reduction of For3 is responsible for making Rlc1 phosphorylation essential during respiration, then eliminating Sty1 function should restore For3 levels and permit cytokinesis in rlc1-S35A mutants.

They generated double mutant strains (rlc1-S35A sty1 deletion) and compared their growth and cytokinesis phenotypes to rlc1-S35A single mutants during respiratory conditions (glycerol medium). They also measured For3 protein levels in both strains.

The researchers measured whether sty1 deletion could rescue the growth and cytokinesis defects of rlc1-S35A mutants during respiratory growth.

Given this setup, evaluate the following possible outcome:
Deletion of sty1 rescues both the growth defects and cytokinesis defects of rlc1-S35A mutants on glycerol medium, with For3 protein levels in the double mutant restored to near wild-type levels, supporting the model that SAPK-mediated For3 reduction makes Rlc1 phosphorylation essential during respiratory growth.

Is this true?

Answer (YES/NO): YES